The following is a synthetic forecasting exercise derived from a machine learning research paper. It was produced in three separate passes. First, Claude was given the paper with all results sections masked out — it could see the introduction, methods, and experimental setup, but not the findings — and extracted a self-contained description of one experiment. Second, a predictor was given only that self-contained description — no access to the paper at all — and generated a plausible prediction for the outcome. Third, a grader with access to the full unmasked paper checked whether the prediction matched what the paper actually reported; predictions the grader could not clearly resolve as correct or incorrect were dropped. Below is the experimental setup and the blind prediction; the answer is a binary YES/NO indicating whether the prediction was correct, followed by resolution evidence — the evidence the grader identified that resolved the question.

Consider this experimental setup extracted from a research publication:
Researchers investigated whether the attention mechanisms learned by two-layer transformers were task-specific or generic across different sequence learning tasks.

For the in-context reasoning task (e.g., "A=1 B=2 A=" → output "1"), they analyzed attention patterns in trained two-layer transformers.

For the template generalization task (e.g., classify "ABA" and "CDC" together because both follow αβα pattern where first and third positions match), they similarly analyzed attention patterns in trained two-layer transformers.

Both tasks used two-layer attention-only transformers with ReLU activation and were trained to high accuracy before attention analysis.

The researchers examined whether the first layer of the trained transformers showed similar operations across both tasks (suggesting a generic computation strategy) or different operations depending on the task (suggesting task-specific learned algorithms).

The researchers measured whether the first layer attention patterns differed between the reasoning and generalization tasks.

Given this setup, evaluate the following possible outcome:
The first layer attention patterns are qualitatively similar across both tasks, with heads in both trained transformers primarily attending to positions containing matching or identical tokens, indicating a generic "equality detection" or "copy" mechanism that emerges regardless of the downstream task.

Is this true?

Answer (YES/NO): NO